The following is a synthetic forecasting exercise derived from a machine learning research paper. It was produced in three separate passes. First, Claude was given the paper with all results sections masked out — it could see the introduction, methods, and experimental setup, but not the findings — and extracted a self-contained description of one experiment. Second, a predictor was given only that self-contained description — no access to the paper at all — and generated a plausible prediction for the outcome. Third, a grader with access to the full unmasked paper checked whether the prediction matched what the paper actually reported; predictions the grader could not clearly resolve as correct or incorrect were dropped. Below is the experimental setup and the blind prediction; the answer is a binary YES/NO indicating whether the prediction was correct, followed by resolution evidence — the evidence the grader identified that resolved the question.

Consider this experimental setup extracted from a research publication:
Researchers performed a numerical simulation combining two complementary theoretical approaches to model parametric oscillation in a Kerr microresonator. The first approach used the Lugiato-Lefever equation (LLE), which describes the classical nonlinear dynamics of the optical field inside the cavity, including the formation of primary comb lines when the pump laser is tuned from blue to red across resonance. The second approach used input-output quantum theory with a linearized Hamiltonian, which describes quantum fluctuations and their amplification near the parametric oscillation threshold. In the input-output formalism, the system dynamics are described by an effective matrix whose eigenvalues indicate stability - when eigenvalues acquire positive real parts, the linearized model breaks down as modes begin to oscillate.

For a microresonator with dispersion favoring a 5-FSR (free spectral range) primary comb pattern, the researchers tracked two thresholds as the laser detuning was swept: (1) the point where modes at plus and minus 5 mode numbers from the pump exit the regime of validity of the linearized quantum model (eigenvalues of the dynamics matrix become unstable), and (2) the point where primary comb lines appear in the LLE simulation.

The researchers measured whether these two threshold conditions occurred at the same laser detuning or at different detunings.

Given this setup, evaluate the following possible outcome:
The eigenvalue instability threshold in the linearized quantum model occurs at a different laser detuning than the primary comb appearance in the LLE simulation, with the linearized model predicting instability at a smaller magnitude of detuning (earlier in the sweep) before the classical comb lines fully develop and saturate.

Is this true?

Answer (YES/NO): NO